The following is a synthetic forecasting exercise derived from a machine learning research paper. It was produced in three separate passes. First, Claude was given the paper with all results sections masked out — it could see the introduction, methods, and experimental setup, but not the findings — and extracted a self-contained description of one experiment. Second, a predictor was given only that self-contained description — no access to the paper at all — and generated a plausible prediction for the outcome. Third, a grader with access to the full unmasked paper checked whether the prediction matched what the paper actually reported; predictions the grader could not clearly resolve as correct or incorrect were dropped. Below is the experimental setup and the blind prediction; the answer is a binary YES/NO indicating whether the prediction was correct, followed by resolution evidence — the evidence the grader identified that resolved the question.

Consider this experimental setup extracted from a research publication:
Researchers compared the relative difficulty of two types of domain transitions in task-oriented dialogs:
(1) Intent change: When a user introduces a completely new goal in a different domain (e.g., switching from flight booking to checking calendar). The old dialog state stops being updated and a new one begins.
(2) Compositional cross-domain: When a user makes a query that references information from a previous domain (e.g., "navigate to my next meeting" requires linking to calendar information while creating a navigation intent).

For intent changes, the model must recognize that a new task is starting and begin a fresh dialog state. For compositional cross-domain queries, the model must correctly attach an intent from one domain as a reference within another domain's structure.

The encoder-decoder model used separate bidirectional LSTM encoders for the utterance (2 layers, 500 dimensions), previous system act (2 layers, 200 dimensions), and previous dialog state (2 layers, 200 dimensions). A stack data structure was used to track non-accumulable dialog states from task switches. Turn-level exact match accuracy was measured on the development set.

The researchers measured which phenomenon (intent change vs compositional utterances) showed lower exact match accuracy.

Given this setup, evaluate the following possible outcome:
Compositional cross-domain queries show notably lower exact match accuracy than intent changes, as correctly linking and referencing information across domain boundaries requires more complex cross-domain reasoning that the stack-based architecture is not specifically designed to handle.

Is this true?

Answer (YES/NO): NO